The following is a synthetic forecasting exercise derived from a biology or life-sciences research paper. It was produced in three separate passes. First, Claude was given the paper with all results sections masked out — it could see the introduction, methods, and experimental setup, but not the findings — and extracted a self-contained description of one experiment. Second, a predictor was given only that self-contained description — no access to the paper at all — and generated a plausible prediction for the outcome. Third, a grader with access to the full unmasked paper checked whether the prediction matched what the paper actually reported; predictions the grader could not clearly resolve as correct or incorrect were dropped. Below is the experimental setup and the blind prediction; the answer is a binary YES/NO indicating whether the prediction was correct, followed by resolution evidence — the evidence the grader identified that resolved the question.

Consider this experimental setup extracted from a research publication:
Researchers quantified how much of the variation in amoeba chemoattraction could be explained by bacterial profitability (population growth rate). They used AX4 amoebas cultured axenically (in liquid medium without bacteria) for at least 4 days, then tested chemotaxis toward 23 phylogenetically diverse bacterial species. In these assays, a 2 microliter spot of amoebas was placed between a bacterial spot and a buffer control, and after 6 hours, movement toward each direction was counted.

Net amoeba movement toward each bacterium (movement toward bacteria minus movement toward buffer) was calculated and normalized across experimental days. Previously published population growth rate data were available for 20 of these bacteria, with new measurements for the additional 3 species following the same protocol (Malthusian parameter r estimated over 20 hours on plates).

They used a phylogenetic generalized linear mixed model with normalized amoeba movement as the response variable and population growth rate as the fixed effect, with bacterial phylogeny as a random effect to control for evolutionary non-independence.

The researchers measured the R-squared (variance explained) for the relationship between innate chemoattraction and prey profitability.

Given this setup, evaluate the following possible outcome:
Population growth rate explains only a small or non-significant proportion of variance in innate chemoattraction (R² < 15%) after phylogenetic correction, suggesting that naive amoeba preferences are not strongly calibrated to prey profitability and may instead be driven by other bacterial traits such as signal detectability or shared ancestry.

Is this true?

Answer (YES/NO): NO